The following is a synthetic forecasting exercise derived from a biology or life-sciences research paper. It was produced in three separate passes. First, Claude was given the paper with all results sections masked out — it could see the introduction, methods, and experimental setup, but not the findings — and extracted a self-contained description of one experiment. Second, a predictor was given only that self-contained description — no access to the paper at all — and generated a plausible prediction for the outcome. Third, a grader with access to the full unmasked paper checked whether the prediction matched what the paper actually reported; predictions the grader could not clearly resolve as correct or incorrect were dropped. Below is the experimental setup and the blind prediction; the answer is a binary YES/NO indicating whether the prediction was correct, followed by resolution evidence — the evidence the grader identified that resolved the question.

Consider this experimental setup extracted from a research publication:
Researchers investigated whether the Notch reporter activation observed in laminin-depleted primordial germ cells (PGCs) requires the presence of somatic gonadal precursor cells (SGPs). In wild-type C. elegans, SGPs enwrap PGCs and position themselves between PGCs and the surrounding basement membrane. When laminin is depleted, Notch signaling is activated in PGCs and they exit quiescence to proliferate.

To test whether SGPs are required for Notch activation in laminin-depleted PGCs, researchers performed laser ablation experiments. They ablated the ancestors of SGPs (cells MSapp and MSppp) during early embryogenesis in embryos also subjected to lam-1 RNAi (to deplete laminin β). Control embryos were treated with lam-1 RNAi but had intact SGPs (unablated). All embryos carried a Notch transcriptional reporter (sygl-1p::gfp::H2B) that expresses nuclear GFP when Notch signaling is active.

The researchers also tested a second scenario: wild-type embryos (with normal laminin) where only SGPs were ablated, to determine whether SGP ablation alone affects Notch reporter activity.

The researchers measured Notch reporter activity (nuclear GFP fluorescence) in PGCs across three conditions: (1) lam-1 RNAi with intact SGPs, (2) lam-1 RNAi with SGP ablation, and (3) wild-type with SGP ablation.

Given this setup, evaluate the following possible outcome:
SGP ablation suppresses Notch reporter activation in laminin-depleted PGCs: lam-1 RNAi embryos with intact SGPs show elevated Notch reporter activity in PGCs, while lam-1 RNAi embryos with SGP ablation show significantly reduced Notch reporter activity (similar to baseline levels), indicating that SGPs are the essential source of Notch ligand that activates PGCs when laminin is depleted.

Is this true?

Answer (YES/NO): YES